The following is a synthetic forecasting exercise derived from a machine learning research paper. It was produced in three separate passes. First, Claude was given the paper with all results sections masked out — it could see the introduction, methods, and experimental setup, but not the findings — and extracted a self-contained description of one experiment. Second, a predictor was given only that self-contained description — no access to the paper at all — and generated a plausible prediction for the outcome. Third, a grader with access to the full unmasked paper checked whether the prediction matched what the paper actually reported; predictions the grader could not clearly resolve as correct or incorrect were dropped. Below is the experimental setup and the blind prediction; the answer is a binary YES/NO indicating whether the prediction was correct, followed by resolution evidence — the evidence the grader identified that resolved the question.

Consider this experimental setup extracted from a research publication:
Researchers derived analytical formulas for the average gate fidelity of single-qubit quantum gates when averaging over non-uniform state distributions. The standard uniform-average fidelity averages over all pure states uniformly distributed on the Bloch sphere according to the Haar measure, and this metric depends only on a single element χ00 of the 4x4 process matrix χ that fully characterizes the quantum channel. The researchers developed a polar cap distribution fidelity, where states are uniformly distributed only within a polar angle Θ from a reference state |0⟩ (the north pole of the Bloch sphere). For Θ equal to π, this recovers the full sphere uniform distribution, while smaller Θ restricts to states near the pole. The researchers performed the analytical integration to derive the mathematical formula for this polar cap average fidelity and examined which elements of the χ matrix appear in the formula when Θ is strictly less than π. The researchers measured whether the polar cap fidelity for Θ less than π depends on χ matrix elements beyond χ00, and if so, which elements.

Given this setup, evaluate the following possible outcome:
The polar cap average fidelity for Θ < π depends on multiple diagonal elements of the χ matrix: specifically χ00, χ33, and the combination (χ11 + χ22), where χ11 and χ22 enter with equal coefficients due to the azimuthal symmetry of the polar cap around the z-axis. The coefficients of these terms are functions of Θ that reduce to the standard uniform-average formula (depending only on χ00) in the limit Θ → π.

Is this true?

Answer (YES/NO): NO